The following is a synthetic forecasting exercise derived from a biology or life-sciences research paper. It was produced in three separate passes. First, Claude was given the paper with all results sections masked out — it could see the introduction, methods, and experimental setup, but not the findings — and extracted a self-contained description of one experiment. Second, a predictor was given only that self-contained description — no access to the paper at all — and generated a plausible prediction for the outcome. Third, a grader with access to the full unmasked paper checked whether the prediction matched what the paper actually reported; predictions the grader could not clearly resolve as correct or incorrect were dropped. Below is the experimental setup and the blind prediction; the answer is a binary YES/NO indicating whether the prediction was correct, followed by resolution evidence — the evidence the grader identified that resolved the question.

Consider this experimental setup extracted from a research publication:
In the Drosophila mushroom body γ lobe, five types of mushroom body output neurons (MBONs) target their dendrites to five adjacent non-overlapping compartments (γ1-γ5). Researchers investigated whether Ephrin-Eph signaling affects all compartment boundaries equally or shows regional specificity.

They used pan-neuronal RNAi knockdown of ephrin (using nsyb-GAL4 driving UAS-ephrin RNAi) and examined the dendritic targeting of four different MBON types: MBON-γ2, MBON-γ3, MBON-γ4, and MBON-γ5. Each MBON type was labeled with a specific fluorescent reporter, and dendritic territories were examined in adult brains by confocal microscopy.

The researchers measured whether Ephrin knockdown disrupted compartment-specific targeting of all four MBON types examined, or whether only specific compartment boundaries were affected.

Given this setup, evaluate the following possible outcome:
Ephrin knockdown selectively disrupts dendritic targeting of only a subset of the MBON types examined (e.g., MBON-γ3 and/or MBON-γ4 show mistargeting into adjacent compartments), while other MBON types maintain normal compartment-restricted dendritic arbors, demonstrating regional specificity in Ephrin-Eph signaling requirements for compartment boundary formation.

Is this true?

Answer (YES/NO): YES